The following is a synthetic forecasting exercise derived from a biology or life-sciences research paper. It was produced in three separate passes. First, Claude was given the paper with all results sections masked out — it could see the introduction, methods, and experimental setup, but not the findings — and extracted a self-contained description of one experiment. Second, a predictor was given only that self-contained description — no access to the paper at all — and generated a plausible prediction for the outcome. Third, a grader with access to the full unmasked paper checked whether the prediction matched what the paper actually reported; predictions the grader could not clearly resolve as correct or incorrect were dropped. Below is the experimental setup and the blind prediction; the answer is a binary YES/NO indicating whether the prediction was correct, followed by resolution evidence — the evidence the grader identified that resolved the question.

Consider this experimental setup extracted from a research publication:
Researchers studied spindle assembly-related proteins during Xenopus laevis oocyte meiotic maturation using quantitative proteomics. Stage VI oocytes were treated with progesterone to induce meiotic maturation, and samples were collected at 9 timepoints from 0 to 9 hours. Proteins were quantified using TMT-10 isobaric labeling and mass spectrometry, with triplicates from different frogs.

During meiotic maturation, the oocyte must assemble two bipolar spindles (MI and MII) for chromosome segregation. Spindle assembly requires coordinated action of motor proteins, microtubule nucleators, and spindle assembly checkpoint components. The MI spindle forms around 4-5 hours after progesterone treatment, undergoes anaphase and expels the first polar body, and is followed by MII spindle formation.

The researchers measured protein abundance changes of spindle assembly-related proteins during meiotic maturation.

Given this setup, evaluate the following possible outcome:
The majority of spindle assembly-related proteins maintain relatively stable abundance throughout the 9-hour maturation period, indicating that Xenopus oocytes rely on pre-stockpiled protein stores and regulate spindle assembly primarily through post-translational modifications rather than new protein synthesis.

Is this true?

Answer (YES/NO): YES